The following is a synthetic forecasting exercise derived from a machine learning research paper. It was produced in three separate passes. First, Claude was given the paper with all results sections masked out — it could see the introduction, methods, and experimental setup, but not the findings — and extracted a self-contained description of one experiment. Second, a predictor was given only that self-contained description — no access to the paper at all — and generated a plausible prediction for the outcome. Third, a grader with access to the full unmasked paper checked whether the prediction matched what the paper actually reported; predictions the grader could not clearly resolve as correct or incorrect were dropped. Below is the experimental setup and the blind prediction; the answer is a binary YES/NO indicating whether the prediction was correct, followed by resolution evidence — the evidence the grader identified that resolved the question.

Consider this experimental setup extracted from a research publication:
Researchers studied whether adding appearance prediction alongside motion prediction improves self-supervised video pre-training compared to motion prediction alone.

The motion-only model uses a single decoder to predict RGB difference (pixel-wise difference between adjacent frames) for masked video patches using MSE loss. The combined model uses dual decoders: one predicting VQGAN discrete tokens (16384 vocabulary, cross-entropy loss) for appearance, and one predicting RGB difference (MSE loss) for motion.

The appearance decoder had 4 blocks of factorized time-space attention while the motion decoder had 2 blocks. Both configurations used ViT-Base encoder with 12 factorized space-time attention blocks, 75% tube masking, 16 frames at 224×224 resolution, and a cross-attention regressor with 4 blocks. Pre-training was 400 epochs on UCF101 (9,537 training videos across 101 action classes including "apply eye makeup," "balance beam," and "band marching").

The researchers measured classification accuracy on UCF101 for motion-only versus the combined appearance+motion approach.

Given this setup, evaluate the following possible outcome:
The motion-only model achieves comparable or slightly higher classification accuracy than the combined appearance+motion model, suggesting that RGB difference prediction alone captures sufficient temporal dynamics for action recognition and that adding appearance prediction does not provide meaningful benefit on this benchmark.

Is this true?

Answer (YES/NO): NO